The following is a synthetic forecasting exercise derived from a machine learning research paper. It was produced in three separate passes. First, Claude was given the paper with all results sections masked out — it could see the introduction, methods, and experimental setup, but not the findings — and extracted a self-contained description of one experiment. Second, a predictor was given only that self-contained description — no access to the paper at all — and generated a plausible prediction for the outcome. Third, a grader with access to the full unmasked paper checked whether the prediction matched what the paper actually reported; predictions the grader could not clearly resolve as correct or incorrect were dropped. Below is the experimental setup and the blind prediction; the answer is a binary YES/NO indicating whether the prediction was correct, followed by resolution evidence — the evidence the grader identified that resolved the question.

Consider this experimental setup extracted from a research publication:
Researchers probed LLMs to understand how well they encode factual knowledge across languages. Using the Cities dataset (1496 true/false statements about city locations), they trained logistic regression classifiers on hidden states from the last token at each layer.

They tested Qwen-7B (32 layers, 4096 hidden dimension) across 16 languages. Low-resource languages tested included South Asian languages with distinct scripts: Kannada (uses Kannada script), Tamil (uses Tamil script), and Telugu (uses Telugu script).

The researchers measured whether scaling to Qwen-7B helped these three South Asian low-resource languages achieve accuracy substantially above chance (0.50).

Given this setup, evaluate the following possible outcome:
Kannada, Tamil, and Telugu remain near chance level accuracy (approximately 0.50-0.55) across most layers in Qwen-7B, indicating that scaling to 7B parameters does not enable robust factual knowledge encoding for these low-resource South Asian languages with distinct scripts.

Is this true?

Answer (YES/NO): NO